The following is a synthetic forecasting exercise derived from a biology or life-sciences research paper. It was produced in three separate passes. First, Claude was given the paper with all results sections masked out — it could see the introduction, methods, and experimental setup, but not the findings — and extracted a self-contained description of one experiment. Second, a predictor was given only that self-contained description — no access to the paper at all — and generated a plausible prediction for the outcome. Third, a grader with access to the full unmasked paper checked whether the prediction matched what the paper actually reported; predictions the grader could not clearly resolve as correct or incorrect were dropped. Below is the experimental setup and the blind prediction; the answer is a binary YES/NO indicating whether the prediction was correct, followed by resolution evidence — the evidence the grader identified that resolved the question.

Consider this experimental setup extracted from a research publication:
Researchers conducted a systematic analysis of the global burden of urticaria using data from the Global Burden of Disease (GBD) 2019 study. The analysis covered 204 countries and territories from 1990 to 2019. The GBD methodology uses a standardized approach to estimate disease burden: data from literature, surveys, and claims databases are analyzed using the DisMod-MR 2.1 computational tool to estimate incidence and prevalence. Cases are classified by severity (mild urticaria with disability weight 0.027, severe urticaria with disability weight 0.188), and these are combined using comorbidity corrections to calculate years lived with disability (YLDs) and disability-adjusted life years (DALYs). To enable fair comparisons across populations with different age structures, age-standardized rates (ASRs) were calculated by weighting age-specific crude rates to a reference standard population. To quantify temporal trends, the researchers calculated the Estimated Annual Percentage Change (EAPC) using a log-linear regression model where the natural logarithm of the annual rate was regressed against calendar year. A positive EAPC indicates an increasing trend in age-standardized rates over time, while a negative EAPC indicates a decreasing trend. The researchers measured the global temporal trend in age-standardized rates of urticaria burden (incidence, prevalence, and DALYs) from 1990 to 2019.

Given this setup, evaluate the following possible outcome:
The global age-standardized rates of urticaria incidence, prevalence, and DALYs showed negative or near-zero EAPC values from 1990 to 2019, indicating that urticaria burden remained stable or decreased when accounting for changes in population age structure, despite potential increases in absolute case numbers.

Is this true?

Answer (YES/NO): NO